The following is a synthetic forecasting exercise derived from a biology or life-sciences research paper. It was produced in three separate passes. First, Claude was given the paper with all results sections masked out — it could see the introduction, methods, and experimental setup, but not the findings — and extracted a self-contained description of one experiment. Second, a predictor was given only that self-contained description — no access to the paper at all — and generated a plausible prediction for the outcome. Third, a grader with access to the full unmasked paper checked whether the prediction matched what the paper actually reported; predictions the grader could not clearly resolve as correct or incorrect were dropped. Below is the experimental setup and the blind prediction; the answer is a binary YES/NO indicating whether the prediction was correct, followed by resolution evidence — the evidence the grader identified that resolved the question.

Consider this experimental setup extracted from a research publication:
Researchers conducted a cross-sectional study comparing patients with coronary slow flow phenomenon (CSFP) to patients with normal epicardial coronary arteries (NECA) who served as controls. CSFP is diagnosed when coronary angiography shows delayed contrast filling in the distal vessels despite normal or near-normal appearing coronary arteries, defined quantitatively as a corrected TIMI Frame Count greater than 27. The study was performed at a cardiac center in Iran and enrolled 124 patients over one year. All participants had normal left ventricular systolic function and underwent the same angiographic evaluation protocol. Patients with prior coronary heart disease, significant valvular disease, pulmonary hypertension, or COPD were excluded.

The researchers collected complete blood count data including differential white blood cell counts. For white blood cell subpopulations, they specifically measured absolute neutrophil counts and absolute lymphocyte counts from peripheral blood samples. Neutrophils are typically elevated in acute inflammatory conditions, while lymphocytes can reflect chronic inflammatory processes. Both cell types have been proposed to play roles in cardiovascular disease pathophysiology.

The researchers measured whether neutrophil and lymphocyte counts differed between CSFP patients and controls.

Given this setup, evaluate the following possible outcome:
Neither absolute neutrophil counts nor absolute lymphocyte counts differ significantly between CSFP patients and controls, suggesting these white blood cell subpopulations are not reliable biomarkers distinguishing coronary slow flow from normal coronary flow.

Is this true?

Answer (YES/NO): NO